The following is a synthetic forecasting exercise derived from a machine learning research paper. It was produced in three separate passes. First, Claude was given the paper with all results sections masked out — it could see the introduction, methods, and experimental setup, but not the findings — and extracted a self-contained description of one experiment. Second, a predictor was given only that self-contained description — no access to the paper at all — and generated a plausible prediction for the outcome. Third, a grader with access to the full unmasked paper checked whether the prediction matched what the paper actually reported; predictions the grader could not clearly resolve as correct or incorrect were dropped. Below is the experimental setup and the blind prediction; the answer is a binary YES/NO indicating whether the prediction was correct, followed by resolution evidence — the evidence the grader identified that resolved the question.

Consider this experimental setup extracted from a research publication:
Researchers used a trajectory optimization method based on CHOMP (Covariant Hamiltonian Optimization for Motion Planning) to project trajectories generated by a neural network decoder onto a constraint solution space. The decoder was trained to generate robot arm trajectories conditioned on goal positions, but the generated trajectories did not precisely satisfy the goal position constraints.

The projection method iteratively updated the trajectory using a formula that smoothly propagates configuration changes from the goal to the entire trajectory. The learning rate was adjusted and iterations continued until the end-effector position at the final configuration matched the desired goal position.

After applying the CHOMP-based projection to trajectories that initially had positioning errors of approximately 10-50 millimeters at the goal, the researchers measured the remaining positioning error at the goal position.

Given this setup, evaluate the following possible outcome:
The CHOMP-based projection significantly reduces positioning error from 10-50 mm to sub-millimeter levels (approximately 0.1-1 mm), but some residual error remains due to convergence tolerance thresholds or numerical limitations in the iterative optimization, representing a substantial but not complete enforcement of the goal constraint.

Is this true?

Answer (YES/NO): YES